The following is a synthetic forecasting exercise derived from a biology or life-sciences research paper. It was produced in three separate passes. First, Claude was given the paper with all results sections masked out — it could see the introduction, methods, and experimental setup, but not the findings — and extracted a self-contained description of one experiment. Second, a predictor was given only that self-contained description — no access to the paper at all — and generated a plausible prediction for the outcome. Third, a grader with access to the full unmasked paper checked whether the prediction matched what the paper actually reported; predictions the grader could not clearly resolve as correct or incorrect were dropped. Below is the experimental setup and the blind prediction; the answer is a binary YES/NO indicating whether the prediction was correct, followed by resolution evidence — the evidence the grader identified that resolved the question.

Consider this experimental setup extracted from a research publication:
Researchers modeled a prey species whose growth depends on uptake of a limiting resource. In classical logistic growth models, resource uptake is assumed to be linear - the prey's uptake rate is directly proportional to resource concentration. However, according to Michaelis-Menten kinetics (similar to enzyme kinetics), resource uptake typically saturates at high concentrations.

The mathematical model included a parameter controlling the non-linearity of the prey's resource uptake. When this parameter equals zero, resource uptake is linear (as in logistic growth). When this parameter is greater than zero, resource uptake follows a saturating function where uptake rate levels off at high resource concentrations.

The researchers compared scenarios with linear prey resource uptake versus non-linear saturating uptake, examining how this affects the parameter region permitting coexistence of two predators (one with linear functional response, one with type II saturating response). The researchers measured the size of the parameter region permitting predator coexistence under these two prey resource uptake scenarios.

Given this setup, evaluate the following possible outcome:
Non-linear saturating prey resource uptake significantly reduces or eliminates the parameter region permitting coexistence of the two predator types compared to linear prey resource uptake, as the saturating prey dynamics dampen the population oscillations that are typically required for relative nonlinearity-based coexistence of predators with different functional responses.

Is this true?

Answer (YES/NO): NO